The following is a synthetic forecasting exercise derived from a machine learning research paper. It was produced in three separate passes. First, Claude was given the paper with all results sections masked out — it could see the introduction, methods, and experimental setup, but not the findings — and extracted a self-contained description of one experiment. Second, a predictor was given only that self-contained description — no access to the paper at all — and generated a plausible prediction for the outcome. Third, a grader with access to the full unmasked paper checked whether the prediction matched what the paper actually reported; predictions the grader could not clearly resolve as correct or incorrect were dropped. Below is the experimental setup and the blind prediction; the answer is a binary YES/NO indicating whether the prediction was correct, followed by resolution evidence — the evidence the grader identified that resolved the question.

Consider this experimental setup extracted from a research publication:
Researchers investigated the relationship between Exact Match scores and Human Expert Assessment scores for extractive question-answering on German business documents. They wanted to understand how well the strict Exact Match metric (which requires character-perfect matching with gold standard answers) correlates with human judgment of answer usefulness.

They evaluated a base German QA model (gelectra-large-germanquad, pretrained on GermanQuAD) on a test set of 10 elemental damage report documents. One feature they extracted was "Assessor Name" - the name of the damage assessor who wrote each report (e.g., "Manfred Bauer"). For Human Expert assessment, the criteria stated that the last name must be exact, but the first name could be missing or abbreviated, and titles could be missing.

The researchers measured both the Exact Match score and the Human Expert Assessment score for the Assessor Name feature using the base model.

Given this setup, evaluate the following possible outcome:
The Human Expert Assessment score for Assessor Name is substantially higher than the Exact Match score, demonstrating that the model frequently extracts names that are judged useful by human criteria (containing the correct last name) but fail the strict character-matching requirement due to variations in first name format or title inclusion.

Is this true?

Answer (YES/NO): YES